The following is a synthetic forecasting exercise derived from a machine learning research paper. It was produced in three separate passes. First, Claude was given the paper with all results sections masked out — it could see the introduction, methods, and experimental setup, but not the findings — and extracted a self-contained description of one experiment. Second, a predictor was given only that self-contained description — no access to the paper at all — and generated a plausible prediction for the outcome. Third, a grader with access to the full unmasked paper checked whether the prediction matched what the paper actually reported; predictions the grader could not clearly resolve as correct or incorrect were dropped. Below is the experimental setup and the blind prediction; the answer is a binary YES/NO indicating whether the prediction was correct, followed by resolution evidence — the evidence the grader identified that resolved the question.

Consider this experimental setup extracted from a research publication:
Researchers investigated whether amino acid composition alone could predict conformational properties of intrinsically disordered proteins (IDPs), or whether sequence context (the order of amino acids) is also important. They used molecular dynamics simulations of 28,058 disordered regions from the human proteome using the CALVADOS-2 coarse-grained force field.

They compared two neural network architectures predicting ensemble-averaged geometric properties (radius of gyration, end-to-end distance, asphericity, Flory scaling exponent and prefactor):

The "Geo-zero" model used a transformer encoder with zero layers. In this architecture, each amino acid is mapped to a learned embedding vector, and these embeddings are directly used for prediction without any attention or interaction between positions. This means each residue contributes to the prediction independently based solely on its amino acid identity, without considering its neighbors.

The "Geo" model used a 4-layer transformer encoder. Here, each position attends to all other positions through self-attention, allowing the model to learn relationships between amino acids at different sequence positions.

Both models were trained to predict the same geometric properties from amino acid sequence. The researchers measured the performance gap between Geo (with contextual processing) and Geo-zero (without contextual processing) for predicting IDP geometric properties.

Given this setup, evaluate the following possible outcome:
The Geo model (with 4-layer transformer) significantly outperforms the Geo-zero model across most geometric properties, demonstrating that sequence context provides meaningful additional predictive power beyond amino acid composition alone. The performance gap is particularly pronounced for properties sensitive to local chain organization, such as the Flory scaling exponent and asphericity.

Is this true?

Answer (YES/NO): NO